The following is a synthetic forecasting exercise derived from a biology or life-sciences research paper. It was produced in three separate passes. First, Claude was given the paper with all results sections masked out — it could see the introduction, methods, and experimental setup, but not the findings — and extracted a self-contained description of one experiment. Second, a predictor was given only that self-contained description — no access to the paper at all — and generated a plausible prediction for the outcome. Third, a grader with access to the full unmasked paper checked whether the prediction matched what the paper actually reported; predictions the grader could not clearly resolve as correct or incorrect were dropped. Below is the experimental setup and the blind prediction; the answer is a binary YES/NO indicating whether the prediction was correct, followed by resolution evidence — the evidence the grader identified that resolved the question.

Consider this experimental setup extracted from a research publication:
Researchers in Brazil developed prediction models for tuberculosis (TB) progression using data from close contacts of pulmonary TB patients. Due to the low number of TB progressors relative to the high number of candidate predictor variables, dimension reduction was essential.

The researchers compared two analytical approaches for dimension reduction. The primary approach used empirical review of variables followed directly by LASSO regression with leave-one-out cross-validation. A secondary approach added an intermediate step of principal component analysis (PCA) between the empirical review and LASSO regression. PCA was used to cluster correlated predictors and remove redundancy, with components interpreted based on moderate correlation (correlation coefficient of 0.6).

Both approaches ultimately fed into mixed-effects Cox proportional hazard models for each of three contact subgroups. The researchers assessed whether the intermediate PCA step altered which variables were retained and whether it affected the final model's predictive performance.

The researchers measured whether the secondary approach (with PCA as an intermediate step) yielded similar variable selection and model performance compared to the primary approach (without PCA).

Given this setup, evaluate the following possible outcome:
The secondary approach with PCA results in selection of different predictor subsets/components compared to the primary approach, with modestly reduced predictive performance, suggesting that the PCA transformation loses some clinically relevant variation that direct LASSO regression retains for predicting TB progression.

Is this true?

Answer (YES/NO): NO